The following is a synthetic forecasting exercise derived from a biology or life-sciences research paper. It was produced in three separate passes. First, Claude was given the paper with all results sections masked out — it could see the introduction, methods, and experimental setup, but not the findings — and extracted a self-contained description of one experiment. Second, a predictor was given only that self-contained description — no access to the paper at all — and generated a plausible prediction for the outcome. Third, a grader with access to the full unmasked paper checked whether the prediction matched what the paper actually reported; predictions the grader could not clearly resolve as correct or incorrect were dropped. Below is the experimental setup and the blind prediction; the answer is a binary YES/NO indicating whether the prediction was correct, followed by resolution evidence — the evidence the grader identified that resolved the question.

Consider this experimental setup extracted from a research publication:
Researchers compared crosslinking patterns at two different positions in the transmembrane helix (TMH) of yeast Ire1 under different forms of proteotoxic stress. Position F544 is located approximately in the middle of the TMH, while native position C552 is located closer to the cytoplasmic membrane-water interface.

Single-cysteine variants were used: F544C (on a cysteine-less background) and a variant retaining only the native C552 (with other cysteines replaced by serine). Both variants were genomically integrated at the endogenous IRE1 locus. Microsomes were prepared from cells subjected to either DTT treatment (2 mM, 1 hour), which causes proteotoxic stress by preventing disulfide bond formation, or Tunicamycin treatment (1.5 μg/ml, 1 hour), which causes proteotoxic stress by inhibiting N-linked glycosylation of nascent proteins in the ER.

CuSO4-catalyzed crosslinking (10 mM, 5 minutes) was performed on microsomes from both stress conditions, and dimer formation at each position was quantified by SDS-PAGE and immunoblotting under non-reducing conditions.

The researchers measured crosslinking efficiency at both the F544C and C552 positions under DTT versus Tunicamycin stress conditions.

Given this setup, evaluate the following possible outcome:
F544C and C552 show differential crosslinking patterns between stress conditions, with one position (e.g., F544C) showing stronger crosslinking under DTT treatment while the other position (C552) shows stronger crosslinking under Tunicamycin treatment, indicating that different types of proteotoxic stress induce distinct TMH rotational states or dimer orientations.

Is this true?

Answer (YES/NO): NO